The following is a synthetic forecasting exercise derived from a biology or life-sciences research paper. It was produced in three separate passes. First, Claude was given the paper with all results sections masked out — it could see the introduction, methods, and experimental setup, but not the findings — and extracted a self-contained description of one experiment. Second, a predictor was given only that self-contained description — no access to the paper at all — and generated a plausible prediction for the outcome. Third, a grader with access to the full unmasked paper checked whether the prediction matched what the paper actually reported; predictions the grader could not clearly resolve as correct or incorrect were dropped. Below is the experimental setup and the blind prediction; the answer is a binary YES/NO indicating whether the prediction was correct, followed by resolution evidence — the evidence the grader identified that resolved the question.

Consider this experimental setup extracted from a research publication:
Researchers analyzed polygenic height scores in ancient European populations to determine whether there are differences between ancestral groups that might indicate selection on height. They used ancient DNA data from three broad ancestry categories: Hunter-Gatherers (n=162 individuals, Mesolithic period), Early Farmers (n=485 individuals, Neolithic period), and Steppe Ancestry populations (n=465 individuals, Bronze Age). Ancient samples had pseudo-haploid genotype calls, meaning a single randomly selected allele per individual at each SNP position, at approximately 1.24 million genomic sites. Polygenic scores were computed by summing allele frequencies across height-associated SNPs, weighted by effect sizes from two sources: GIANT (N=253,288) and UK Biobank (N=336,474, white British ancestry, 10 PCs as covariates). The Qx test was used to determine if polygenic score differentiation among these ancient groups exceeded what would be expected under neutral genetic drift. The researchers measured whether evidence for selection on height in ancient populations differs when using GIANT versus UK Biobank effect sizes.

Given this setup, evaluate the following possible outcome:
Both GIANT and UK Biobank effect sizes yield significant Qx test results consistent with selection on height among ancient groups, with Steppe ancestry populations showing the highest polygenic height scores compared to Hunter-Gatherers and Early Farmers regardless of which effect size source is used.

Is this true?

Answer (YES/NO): NO